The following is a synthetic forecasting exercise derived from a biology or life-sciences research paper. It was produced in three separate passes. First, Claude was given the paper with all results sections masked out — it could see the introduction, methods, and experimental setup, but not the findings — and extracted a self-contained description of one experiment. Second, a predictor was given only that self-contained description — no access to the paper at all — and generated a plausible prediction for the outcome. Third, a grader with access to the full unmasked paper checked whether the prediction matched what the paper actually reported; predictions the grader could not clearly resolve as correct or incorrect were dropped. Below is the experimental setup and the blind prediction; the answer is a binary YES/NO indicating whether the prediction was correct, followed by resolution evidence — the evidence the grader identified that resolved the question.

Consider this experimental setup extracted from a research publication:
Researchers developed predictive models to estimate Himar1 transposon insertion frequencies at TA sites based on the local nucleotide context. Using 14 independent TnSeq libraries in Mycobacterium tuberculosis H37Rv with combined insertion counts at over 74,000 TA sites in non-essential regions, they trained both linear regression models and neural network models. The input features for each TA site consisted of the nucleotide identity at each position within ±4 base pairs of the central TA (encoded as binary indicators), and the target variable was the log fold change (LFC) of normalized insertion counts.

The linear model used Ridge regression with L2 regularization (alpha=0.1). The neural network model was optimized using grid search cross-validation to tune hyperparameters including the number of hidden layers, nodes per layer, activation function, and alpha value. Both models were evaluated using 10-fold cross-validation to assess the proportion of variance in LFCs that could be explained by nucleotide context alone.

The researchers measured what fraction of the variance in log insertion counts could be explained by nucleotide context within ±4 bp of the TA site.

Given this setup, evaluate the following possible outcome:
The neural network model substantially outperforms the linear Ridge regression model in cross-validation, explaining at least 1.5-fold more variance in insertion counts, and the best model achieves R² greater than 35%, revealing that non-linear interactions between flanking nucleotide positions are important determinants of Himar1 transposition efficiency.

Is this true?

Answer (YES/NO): NO